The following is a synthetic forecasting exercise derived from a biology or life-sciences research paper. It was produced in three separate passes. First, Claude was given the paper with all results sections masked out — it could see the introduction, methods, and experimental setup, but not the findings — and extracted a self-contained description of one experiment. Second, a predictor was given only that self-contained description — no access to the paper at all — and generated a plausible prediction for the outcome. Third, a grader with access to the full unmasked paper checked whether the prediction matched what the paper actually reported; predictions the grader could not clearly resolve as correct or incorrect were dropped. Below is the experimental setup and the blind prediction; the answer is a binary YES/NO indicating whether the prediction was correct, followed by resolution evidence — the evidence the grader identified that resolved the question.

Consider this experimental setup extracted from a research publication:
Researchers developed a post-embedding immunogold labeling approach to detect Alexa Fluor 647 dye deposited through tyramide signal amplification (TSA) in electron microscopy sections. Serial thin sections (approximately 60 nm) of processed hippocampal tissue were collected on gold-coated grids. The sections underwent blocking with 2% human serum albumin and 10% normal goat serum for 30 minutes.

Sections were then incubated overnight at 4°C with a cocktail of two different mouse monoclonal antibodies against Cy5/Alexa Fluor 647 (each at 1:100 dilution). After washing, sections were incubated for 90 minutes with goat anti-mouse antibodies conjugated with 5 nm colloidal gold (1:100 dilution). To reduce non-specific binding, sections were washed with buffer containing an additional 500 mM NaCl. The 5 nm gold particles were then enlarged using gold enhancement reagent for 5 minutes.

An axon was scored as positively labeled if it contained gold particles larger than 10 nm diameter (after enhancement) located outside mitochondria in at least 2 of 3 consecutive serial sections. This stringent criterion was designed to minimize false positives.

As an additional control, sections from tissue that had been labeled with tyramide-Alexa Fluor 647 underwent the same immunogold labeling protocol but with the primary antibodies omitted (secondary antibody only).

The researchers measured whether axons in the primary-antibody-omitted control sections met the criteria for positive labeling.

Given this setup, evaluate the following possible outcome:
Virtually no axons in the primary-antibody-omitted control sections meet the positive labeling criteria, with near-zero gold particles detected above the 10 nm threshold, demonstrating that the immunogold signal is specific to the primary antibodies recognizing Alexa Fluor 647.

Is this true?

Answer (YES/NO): NO